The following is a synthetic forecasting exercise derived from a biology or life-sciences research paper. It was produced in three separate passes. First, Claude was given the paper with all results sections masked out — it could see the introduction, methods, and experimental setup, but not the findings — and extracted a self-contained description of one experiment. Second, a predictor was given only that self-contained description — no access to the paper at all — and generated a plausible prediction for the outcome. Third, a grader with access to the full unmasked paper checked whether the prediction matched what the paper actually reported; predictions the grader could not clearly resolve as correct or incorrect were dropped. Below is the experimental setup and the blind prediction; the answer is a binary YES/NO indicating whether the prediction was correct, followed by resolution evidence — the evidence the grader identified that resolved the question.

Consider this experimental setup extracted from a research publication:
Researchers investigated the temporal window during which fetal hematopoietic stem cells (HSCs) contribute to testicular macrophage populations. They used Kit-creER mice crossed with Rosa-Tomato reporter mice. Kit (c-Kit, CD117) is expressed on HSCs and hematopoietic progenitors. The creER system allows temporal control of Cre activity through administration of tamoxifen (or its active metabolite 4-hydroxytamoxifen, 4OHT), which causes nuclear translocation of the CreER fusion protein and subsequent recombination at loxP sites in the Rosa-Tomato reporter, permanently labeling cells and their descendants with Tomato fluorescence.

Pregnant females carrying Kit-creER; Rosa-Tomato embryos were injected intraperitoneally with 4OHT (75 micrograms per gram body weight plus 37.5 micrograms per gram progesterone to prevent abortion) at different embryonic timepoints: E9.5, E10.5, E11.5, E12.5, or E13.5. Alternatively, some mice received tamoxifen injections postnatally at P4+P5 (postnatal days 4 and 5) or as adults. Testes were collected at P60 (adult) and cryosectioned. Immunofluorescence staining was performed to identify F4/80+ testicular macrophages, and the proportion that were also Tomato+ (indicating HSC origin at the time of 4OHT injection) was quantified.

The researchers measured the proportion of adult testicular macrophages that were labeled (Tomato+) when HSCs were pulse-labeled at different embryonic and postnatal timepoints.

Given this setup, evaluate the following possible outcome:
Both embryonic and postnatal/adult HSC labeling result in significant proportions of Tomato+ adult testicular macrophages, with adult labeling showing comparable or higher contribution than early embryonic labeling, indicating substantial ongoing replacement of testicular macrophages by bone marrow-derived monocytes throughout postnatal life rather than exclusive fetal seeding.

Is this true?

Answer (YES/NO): NO